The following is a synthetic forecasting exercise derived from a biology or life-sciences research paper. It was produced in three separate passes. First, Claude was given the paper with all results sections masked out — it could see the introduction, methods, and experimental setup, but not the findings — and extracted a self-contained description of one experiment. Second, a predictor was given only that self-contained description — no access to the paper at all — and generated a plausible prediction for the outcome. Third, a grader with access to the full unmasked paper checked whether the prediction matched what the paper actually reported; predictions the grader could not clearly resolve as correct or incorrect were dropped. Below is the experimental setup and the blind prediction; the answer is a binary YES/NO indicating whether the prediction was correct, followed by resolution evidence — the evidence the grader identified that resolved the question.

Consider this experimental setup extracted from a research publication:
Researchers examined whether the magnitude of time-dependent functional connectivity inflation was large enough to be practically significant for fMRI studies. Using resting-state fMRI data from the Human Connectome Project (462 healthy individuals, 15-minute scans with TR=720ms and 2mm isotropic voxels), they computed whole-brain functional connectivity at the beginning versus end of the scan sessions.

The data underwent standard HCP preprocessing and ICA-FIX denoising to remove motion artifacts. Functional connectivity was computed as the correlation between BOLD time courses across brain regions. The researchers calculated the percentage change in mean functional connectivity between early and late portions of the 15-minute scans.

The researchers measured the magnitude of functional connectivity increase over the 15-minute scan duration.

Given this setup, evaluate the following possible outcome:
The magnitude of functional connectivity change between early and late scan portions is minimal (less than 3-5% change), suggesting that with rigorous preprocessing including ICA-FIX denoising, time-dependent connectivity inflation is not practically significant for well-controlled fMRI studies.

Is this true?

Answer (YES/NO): NO